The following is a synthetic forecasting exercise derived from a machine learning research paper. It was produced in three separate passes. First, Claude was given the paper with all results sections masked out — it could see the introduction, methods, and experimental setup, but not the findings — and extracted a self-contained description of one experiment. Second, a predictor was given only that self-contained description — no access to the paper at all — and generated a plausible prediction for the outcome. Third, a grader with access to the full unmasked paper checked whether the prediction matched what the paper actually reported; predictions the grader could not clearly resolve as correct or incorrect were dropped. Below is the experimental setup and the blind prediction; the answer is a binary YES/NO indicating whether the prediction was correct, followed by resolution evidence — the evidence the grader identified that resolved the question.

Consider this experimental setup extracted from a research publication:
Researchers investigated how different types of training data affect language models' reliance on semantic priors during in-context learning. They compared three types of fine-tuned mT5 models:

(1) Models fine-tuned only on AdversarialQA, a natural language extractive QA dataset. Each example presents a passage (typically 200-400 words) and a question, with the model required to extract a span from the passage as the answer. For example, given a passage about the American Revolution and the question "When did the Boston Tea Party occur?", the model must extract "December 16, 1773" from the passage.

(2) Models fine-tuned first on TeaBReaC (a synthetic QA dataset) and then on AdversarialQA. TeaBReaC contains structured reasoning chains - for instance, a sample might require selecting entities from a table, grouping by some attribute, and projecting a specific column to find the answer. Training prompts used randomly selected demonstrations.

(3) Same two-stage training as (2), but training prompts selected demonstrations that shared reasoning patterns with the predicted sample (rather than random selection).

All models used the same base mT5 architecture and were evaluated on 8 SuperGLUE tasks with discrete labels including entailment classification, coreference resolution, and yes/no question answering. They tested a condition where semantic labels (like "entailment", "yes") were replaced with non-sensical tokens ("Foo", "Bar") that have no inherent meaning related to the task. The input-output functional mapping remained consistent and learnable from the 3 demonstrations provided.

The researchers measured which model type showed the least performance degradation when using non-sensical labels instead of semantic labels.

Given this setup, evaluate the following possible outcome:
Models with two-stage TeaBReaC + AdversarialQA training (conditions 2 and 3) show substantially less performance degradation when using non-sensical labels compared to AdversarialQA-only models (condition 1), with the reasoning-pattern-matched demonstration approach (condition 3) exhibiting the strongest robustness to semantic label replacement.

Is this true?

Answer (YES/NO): YES